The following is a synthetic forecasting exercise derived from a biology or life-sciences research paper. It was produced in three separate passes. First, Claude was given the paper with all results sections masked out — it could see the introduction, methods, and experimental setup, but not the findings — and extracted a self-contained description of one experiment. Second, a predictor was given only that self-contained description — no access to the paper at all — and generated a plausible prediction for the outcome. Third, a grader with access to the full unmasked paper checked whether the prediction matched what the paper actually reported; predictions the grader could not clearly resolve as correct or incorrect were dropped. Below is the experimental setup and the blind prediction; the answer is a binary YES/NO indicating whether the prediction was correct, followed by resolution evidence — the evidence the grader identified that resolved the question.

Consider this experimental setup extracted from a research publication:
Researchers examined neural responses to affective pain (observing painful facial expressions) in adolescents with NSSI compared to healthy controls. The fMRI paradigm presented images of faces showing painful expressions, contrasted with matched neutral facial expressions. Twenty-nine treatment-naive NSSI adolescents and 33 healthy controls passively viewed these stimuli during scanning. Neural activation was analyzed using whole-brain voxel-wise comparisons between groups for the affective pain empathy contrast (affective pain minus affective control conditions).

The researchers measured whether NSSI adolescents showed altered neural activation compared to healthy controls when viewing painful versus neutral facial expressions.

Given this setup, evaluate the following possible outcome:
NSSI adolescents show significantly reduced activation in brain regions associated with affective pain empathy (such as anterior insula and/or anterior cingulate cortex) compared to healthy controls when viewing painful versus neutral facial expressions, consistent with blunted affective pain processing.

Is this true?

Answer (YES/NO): NO